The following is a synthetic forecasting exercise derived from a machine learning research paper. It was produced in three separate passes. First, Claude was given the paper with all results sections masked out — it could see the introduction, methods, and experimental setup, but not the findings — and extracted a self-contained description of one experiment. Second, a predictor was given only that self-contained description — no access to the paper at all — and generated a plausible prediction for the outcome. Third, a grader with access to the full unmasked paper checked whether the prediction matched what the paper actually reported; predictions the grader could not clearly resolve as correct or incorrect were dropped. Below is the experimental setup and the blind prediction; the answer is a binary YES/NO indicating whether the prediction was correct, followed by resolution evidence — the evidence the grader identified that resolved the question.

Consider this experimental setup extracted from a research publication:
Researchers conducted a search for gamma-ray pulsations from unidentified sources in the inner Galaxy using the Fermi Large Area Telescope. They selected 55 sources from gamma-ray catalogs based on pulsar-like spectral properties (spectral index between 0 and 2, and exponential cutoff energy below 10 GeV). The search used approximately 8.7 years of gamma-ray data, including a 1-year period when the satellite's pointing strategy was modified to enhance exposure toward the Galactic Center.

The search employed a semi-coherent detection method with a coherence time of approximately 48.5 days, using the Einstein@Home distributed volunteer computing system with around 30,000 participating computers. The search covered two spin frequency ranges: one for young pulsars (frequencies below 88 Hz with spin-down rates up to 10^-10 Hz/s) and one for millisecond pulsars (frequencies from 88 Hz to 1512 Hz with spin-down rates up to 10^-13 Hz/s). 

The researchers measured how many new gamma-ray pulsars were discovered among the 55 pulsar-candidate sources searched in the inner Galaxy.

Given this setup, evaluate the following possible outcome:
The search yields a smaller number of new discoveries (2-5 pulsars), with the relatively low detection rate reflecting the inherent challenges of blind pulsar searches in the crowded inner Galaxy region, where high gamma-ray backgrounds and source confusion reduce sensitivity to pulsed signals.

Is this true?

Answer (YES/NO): YES